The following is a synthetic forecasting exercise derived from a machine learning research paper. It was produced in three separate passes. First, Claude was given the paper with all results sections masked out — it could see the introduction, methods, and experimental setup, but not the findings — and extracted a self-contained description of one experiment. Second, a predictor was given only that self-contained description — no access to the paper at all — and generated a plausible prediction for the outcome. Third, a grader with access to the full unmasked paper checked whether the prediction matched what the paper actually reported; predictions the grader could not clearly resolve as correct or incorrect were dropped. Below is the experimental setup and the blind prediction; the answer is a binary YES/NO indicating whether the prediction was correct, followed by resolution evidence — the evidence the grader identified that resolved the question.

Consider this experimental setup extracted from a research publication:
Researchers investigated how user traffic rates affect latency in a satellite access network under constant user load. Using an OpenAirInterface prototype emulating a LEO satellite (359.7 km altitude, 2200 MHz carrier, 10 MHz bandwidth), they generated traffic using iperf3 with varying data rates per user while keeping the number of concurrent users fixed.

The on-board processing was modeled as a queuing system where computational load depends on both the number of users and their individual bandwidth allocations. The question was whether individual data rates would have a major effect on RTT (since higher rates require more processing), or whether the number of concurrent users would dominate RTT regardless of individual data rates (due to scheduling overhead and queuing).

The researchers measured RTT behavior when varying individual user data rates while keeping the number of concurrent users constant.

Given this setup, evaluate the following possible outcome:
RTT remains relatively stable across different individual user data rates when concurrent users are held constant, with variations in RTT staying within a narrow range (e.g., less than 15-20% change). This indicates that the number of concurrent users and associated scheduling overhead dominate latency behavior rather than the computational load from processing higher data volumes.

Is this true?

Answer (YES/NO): YES